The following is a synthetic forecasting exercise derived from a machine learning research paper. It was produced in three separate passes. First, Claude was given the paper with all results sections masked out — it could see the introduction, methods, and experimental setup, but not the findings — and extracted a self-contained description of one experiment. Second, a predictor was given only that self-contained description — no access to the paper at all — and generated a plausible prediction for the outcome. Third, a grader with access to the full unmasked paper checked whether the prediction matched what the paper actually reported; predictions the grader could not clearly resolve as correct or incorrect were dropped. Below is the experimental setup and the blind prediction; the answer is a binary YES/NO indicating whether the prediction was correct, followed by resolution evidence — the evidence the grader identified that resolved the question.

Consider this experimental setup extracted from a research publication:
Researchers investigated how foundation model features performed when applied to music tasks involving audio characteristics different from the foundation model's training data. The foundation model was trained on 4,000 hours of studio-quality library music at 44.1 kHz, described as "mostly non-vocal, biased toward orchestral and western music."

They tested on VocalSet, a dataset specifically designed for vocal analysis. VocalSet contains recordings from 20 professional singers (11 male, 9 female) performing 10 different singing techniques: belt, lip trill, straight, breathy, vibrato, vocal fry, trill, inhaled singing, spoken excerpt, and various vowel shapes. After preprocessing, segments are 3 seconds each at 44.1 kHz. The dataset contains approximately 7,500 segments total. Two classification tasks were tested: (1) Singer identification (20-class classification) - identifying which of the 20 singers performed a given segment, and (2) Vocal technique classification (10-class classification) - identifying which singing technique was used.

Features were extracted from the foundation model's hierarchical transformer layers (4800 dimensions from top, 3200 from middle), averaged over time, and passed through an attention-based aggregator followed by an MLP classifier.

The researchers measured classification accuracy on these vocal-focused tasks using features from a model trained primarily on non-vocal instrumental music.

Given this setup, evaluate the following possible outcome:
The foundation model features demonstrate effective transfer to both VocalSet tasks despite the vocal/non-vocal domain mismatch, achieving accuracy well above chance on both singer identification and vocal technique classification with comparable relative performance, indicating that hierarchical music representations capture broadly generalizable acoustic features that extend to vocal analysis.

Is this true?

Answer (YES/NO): NO